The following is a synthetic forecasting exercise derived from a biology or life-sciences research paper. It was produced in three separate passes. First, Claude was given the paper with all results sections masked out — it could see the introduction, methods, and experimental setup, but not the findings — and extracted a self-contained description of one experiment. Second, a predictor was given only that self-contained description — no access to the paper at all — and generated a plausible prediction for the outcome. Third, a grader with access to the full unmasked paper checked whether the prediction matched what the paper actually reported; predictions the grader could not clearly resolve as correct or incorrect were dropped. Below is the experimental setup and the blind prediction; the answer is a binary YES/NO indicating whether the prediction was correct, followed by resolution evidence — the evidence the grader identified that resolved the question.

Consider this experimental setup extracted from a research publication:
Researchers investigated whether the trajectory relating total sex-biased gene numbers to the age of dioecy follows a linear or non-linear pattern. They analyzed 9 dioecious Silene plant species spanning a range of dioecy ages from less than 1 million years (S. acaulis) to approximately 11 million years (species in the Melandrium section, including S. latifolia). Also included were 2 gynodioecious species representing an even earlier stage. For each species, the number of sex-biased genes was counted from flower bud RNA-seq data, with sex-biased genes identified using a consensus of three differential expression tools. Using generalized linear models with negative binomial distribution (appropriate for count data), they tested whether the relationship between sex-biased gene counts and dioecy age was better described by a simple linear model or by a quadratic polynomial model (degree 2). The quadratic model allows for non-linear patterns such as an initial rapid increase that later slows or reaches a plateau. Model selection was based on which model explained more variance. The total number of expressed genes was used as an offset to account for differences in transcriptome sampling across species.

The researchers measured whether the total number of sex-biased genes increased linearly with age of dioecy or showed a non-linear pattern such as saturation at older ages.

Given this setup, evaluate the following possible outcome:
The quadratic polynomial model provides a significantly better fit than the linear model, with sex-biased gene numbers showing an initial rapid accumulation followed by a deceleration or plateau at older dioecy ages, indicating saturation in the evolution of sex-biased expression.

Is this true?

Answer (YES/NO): YES